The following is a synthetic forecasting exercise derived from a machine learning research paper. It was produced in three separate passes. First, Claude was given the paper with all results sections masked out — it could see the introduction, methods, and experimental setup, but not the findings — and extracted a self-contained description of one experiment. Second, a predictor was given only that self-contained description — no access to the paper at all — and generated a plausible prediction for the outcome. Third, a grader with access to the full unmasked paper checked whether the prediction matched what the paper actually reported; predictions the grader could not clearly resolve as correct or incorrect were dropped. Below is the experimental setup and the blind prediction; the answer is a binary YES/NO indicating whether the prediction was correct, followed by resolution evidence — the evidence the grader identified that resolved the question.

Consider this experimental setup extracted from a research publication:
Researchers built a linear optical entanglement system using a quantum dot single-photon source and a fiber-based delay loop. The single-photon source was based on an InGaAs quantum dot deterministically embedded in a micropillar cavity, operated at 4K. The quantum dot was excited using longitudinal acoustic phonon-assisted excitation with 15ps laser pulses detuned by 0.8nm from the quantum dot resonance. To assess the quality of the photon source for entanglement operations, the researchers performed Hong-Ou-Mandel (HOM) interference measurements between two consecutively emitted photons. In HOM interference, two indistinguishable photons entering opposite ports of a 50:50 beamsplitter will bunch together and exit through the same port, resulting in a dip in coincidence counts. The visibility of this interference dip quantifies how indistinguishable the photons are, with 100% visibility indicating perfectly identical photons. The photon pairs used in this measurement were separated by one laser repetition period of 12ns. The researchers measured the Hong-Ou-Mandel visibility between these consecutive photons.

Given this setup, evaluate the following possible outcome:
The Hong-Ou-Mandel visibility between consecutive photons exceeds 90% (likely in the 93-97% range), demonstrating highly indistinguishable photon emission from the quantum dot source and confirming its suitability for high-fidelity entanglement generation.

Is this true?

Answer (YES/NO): NO